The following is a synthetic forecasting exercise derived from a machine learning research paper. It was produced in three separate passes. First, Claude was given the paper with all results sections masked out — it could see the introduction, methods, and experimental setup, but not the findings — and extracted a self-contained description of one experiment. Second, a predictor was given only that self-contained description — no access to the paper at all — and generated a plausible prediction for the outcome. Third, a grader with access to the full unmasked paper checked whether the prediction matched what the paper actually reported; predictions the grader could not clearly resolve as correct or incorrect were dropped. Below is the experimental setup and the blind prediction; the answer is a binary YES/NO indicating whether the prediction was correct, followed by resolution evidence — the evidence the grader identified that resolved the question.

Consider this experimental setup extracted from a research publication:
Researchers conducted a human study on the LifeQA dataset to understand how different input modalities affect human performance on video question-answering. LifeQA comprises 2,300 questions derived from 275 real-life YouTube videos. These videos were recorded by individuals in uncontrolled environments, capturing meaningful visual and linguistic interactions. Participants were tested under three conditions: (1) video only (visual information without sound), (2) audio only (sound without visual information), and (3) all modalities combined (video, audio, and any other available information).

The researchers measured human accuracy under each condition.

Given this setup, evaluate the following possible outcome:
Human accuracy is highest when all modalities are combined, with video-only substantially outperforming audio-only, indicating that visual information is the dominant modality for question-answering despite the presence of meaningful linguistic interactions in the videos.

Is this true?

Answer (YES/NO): NO